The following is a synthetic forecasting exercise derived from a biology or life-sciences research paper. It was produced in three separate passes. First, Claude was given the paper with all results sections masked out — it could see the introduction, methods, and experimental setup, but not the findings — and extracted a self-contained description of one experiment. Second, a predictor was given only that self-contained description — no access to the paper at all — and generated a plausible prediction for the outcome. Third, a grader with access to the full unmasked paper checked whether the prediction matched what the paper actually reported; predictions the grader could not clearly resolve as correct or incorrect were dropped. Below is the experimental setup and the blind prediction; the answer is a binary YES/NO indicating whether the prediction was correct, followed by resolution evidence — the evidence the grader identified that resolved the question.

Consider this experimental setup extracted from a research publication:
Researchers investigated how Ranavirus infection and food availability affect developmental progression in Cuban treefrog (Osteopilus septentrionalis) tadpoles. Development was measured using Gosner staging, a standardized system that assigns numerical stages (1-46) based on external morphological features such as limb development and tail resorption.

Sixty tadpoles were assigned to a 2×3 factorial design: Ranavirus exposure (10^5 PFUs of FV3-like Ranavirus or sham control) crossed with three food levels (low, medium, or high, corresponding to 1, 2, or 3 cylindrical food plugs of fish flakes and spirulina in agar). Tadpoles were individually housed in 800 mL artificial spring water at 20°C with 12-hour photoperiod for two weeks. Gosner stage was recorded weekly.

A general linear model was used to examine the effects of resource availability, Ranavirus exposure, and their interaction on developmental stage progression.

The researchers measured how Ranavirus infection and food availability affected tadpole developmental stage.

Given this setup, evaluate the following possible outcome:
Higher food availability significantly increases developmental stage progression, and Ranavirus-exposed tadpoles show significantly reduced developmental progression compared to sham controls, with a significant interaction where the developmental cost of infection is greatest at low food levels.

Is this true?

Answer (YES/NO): NO